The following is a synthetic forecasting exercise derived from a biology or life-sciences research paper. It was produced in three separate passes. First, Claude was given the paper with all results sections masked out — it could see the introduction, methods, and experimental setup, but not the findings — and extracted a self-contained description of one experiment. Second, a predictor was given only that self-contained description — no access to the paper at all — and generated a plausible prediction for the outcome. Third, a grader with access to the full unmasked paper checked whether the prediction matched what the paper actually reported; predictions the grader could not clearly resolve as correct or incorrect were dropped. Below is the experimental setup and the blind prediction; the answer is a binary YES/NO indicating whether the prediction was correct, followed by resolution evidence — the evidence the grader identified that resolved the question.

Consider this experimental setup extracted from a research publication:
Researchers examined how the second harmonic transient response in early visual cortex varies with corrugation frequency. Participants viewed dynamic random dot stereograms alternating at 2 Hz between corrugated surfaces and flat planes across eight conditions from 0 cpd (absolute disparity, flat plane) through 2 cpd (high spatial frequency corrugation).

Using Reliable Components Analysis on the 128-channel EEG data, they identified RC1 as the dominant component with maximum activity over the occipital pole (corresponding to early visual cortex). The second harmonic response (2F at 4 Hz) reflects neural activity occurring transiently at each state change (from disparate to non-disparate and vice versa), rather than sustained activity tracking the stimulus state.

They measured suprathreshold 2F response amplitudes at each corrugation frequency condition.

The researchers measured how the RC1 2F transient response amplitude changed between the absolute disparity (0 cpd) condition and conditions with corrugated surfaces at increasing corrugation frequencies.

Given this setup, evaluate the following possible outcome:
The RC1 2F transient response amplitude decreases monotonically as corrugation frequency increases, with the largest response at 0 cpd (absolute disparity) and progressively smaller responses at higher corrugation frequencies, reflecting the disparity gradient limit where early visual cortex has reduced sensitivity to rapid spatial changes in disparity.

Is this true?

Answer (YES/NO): NO